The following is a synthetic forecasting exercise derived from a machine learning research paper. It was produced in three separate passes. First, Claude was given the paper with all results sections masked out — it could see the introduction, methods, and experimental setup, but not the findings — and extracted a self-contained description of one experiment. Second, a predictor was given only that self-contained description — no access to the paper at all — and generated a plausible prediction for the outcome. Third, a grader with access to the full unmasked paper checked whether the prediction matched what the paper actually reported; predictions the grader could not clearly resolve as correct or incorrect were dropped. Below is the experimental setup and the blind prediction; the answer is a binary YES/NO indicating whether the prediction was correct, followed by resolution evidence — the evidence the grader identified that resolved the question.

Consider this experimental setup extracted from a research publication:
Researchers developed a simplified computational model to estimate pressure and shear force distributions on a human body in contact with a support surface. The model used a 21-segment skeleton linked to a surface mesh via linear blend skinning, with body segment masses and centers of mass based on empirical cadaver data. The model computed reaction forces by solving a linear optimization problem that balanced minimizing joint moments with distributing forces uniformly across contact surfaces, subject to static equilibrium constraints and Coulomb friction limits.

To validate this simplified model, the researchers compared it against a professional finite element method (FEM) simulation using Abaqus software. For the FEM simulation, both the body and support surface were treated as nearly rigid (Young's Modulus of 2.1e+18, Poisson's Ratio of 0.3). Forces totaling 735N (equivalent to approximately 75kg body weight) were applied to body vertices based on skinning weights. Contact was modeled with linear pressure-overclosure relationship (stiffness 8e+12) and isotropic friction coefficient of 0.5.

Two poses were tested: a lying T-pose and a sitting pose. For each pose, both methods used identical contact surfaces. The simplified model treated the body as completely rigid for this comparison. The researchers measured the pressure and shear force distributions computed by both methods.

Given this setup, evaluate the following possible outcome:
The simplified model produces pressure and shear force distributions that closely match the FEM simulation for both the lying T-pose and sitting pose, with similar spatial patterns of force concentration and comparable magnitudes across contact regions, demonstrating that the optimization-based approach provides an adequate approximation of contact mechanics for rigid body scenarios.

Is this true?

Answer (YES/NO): YES